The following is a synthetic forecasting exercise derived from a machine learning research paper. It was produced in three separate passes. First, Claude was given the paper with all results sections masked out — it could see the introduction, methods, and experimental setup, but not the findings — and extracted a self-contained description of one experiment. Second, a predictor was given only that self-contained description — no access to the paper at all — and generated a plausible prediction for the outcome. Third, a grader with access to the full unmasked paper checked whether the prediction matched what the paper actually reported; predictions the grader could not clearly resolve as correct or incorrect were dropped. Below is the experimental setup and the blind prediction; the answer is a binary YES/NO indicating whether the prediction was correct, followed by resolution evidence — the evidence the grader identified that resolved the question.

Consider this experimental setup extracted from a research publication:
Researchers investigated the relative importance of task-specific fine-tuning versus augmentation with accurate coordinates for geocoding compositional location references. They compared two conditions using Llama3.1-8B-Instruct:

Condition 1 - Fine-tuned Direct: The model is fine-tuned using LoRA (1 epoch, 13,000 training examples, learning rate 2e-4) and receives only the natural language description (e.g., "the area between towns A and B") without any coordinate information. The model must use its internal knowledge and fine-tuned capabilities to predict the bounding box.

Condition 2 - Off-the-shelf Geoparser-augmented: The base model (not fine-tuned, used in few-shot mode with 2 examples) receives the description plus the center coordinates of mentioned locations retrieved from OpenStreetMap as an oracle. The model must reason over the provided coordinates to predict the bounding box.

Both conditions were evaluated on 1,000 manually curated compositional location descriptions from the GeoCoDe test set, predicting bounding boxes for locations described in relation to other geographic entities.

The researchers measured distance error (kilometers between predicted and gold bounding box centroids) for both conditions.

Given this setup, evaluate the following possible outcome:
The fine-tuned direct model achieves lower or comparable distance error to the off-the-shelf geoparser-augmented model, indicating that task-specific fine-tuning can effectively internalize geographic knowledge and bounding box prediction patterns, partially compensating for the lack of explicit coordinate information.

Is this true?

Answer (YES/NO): YES